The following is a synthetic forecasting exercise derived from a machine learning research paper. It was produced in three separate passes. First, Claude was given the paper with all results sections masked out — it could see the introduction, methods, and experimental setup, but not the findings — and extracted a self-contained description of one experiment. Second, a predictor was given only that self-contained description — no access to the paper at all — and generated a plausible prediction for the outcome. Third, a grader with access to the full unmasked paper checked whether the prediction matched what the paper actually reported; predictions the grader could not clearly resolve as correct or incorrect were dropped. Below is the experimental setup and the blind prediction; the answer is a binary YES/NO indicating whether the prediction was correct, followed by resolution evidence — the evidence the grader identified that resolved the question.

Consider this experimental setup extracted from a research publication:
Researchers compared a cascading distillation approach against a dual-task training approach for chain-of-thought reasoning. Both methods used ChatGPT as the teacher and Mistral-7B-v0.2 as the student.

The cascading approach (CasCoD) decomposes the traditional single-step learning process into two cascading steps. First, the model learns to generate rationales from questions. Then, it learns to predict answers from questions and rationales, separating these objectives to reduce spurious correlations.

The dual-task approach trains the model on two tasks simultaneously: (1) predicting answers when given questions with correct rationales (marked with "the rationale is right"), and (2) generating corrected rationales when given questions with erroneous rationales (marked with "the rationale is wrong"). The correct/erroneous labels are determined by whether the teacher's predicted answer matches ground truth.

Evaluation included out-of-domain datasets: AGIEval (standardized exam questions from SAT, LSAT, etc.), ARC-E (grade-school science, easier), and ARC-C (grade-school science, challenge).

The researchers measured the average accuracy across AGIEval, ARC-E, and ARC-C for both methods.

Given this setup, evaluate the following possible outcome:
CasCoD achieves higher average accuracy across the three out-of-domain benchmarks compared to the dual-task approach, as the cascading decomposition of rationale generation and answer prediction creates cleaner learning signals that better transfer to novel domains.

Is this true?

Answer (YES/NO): YES